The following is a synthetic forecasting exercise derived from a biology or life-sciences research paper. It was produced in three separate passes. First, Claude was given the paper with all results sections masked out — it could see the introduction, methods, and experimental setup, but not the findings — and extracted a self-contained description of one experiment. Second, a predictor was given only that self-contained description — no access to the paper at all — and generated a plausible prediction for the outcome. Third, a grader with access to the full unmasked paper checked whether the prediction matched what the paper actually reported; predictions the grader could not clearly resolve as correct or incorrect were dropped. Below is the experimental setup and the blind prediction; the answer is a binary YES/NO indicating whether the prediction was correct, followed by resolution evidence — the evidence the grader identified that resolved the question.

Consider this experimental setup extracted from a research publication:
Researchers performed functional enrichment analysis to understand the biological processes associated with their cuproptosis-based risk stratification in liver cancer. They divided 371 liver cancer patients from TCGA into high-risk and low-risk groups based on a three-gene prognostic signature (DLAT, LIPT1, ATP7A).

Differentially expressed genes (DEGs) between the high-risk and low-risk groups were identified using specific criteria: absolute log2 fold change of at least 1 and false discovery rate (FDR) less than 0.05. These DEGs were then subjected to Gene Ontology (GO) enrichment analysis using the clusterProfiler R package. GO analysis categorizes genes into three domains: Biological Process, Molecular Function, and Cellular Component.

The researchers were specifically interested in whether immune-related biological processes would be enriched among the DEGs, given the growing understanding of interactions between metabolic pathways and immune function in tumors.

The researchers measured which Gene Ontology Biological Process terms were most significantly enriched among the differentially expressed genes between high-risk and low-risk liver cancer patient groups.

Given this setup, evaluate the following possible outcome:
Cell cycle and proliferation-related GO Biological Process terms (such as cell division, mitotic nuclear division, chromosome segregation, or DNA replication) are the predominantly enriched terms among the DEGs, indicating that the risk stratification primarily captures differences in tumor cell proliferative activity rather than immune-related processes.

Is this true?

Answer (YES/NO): NO